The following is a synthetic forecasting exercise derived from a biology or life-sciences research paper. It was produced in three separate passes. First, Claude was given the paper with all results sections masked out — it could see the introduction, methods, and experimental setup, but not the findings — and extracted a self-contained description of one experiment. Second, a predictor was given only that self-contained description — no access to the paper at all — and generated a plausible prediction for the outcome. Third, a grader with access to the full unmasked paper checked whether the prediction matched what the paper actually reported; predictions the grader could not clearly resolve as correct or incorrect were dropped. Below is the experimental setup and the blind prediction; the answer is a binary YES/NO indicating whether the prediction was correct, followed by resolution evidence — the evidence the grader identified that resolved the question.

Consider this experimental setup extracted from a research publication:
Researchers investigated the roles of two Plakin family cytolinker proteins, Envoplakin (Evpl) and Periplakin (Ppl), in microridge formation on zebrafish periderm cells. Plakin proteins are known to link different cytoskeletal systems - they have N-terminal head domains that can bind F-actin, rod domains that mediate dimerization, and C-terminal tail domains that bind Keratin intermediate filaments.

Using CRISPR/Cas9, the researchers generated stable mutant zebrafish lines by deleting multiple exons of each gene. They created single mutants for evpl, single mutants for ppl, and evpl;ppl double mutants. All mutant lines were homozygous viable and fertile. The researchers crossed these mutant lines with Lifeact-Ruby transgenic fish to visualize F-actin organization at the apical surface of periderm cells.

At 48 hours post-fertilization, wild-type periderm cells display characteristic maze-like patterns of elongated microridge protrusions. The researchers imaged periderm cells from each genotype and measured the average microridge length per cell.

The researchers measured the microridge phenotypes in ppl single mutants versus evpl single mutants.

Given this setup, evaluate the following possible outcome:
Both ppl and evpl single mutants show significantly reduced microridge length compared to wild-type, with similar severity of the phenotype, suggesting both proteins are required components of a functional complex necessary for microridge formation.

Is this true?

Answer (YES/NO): NO